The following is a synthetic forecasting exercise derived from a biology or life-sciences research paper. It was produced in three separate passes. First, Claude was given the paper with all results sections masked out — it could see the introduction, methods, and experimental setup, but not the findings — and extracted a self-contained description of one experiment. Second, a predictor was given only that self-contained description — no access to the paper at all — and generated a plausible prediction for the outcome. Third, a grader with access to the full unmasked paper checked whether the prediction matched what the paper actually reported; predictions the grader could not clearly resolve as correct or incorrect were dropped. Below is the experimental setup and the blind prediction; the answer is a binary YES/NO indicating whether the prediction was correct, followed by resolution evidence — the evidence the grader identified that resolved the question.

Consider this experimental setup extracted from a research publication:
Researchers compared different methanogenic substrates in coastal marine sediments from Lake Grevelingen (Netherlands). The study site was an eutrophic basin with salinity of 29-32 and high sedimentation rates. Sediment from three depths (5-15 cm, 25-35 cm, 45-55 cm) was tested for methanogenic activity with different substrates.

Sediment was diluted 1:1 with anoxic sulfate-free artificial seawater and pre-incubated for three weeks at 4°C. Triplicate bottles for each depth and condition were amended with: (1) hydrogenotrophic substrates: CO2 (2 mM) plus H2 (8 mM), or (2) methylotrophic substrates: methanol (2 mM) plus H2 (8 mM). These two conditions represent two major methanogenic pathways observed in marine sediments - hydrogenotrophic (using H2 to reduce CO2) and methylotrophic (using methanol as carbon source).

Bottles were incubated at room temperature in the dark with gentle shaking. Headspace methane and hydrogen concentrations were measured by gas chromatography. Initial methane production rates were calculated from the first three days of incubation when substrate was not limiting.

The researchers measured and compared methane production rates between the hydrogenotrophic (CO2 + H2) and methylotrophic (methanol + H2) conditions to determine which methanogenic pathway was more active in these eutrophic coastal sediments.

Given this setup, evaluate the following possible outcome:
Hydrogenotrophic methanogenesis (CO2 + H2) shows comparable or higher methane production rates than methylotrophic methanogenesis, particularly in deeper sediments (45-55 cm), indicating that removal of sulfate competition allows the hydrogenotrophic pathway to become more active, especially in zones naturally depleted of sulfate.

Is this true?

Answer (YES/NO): NO